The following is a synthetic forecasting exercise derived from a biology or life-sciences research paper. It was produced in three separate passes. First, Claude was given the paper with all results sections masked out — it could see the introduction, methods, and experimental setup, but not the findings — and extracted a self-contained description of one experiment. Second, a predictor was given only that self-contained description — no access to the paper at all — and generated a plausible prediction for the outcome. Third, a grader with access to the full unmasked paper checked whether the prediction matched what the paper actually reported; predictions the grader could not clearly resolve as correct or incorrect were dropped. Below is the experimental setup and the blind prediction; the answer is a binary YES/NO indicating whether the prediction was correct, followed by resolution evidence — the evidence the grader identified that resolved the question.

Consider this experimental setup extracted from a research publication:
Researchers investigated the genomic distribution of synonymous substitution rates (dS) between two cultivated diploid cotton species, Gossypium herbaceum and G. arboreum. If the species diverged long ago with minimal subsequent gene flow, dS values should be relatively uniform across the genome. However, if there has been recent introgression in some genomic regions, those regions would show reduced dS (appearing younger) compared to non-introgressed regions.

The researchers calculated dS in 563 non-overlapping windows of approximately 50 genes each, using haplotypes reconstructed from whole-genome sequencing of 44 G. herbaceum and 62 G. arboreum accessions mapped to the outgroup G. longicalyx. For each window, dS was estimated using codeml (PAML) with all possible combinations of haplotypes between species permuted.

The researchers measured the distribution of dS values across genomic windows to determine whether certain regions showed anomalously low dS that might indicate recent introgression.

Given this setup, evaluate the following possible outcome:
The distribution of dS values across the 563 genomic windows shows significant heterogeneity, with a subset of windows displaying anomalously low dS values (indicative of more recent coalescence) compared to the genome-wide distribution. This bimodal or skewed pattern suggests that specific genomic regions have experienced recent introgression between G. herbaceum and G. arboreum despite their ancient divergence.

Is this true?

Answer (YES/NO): NO